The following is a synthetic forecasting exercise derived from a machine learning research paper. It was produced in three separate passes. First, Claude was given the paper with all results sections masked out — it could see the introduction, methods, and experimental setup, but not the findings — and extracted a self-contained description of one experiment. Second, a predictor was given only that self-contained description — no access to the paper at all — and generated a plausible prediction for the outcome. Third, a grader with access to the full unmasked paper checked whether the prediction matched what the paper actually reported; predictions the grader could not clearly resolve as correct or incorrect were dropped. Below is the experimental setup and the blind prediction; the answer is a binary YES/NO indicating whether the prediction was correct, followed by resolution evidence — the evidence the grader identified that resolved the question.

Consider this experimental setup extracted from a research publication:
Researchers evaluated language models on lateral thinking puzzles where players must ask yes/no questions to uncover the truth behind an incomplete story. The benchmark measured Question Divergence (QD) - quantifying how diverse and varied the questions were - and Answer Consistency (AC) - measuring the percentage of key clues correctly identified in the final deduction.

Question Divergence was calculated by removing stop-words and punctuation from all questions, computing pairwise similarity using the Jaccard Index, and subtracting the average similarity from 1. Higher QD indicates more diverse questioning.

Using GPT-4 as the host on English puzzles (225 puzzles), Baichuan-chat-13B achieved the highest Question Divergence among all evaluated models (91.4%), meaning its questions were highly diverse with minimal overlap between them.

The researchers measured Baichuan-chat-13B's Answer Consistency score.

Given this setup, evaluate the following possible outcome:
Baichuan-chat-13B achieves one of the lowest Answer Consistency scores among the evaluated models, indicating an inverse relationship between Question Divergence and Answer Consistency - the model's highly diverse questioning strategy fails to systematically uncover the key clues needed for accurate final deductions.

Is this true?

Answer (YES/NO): YES